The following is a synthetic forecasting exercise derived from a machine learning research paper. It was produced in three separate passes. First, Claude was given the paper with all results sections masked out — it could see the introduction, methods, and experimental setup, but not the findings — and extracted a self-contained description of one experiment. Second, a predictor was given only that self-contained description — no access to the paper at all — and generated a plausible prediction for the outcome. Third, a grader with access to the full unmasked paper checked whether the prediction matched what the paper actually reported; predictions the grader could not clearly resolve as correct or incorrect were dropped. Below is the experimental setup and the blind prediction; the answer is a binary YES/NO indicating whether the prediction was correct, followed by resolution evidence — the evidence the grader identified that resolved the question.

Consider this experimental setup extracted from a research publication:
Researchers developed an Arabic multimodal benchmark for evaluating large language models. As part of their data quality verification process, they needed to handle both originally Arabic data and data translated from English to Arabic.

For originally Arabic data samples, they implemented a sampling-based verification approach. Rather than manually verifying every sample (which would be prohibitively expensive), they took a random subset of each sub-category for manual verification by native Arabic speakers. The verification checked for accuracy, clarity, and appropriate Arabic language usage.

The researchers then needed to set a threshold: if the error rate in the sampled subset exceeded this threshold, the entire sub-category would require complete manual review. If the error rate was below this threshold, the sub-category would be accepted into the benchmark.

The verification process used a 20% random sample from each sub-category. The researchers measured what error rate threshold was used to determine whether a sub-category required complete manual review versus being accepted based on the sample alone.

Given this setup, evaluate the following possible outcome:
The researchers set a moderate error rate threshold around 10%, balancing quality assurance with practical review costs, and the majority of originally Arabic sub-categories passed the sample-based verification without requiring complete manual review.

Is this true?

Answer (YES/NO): NO